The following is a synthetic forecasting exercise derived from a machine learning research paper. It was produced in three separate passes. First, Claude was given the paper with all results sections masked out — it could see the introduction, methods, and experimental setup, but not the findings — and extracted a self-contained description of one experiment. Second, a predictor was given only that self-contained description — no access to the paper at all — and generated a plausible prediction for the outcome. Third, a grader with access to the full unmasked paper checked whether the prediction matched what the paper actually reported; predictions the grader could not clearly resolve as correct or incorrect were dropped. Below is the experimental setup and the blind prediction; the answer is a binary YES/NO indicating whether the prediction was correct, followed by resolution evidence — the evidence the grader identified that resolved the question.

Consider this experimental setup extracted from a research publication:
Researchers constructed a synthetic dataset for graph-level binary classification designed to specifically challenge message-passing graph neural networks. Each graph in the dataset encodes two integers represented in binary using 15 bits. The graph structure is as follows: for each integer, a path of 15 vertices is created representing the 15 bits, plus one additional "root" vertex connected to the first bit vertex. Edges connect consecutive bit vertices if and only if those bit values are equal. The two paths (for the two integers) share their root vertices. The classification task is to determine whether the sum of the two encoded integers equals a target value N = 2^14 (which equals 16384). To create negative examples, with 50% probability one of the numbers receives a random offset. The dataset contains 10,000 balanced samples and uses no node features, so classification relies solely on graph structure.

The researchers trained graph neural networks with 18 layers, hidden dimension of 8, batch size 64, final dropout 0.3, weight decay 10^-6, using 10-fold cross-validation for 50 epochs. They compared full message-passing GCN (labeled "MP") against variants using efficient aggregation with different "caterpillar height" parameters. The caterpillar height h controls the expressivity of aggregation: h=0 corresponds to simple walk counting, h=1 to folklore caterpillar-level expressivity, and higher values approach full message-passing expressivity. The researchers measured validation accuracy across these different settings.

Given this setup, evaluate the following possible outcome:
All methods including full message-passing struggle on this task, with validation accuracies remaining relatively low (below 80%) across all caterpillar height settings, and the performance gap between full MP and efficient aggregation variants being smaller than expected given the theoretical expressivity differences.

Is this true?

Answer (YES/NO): NO